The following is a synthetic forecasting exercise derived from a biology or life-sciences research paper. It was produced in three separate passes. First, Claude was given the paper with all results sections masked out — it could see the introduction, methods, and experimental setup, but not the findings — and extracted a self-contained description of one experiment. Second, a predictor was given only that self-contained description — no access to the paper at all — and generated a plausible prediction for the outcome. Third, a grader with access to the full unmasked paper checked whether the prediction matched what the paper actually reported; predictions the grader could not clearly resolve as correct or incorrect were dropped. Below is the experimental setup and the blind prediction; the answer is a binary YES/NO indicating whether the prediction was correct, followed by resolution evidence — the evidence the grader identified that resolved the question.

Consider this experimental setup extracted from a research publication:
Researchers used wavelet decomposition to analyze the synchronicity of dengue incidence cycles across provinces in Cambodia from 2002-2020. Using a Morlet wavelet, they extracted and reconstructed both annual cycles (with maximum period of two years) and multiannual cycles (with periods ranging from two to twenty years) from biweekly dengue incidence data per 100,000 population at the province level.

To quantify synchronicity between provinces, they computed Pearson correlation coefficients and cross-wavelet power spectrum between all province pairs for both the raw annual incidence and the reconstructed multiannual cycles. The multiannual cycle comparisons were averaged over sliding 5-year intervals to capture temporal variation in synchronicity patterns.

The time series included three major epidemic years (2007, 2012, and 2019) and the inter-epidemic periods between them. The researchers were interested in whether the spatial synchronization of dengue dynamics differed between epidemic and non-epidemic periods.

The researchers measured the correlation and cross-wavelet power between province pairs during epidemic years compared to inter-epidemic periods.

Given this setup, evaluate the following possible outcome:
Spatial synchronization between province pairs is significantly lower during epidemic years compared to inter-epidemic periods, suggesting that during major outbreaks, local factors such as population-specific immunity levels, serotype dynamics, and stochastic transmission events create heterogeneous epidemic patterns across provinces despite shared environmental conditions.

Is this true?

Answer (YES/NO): NO